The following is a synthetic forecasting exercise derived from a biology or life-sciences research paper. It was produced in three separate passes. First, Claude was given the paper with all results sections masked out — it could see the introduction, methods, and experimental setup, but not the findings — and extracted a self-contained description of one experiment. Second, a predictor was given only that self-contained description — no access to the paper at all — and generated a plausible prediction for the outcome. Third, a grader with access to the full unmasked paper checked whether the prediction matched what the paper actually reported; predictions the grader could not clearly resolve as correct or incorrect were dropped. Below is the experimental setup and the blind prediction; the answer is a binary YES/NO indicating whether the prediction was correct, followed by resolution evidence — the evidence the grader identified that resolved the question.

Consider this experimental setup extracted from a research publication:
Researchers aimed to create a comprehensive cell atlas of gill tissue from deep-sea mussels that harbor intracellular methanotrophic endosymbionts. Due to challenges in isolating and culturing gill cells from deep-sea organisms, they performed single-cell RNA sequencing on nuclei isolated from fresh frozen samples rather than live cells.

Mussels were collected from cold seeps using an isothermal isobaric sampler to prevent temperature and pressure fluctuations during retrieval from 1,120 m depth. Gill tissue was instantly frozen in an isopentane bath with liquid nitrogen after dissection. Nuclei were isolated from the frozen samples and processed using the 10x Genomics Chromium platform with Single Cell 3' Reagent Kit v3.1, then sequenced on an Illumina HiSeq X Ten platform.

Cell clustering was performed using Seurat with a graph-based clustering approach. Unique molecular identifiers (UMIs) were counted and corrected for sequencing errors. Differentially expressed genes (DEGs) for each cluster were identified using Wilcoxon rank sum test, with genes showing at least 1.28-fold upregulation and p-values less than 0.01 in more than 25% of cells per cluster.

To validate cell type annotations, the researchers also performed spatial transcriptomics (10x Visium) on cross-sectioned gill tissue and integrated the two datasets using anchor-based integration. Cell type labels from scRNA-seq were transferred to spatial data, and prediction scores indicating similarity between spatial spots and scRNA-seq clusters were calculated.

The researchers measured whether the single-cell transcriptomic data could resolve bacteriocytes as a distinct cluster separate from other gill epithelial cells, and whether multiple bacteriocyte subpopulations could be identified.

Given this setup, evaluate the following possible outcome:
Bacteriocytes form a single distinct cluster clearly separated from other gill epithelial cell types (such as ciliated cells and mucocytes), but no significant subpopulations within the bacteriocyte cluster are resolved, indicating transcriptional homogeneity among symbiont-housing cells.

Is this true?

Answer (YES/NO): NO